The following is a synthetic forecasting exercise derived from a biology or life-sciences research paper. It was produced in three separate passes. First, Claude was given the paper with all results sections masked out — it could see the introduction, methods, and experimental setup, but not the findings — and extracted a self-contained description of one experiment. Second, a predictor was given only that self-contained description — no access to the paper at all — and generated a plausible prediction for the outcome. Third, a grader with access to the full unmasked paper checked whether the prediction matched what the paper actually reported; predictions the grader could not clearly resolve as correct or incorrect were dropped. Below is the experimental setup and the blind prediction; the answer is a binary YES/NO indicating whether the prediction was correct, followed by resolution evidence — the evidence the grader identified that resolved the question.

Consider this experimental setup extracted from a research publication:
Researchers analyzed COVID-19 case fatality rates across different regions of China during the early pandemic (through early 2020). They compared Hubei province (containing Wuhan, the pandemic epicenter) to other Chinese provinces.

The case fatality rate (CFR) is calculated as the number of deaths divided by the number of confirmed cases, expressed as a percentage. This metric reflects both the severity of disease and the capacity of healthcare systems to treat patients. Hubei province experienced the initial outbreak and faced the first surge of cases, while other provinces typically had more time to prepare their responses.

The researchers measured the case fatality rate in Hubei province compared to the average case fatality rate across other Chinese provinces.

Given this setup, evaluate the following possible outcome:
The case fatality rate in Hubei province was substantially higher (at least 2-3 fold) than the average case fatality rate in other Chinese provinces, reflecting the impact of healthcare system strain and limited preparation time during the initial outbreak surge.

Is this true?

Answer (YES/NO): YES